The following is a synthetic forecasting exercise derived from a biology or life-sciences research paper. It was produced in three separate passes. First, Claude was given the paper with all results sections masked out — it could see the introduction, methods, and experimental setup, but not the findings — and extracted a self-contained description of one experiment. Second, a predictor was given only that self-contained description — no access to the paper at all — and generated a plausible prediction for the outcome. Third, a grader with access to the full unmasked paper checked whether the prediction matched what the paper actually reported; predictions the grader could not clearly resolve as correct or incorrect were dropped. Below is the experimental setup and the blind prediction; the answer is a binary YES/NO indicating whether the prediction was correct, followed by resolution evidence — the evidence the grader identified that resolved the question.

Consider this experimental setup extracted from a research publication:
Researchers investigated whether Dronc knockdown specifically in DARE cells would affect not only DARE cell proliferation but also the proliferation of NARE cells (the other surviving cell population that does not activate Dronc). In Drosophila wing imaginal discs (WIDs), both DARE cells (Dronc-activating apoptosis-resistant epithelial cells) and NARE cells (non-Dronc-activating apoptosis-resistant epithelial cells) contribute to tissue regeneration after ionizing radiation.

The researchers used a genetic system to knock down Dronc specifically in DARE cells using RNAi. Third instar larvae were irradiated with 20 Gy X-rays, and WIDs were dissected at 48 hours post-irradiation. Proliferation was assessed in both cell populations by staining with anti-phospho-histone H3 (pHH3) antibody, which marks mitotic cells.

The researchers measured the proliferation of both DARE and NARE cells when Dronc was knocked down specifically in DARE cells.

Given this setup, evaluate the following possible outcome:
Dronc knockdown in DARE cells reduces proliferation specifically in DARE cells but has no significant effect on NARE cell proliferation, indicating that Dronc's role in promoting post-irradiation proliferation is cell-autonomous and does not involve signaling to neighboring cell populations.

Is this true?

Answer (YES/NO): NO